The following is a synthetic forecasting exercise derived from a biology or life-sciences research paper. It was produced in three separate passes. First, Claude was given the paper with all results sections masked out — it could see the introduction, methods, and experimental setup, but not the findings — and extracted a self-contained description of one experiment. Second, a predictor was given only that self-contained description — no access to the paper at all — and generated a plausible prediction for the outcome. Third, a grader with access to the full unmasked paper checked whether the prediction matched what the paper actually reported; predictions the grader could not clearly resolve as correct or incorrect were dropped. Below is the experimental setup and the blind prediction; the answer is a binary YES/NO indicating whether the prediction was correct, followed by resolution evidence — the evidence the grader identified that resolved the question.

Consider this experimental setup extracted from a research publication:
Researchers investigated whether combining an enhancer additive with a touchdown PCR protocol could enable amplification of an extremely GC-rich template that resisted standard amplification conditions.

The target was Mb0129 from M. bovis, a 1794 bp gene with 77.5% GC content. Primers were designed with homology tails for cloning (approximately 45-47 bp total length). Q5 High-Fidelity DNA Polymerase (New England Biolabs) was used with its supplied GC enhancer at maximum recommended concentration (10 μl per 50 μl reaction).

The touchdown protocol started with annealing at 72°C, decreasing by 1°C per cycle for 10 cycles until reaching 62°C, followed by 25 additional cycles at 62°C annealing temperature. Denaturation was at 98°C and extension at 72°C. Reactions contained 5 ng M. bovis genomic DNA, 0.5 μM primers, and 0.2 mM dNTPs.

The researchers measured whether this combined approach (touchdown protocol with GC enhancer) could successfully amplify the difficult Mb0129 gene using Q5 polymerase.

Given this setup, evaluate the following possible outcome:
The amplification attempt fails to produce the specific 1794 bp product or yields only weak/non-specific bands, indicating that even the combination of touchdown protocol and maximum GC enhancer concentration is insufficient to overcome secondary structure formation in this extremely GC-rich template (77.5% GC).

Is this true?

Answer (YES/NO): YES